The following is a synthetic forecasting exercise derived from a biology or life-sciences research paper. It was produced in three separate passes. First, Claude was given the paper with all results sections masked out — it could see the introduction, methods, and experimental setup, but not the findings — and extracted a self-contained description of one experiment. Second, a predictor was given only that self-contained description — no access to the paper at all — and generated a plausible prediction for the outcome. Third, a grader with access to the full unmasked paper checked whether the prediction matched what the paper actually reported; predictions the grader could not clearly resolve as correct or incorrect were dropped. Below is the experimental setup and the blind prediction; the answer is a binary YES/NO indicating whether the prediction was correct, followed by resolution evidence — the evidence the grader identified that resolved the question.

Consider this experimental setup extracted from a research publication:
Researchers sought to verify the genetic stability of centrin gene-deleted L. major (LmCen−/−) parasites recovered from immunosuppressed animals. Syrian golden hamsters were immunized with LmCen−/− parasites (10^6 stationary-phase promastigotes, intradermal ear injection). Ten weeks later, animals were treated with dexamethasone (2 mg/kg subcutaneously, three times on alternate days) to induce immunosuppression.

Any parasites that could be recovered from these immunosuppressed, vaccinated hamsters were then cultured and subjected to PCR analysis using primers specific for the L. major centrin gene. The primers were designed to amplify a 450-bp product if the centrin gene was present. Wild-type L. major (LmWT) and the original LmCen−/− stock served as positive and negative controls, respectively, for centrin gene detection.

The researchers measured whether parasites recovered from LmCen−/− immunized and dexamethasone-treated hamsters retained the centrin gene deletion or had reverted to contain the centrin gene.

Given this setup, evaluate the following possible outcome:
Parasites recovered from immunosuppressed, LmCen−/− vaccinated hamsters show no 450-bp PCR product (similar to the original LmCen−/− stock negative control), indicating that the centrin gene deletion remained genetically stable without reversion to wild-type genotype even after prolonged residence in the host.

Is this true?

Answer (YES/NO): YES